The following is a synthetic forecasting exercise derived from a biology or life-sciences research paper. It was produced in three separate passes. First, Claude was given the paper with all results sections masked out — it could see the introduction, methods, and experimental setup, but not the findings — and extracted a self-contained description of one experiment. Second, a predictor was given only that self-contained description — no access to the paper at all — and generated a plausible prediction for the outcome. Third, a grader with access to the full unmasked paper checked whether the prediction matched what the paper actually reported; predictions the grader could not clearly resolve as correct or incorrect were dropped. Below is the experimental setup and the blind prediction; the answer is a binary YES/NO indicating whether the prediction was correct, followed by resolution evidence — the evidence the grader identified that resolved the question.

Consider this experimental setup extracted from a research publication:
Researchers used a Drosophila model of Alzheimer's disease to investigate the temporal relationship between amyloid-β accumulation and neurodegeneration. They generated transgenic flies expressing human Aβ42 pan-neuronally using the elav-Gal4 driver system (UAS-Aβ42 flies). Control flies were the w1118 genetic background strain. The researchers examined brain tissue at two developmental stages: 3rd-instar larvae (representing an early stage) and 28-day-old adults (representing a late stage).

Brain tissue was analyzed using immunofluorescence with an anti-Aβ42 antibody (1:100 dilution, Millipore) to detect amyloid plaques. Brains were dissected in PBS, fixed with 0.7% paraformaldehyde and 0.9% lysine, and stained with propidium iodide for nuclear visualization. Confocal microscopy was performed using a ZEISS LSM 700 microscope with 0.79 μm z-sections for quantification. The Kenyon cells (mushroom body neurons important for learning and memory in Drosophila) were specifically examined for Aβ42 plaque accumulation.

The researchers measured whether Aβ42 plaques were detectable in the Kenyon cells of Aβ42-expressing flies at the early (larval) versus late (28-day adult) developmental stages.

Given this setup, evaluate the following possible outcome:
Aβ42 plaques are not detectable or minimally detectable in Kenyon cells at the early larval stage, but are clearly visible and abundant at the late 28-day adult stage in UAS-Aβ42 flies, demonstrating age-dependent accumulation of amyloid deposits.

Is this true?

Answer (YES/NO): YES